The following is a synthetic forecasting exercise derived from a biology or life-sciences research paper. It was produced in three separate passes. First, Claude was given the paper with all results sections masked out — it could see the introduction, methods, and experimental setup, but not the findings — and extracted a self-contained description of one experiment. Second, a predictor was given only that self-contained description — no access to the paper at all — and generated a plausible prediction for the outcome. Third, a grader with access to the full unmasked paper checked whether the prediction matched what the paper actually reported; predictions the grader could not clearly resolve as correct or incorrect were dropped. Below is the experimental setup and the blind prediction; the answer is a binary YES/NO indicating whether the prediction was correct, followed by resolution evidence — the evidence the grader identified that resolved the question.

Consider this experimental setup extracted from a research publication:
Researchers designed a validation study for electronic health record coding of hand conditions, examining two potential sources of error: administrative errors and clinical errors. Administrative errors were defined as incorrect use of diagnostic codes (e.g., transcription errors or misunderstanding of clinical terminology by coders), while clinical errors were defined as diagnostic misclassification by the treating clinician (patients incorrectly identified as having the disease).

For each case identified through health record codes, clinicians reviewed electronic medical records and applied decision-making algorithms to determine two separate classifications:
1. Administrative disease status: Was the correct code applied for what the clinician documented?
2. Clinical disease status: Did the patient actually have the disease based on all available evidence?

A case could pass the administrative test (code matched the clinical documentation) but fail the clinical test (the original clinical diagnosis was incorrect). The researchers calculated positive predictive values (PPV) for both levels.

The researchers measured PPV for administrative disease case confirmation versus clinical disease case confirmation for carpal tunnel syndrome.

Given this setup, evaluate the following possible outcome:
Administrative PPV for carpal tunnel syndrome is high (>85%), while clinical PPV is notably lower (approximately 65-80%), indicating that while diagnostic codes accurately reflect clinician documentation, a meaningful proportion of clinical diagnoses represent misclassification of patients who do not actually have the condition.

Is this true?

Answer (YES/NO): NO